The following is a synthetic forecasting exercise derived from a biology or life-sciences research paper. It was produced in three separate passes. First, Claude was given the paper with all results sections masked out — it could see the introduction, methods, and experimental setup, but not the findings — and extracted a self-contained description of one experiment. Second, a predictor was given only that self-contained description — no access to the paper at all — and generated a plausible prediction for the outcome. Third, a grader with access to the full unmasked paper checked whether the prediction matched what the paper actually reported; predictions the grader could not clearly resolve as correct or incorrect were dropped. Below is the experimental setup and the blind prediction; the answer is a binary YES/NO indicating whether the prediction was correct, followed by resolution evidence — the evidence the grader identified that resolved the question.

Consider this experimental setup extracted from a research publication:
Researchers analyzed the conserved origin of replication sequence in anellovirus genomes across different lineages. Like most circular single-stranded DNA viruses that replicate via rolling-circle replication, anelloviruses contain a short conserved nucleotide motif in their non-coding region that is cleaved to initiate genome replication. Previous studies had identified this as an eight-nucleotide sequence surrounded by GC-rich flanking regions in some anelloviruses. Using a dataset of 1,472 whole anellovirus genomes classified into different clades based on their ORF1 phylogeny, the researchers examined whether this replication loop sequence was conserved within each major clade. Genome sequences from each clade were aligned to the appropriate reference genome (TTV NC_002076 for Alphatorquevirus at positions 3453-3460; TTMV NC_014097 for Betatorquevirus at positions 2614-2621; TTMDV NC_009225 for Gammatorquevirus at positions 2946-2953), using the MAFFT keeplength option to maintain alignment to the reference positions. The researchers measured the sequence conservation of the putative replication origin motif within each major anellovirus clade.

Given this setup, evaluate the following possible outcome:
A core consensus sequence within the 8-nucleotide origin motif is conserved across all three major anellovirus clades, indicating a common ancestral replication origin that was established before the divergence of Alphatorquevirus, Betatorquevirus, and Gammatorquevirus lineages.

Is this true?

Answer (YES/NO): NO